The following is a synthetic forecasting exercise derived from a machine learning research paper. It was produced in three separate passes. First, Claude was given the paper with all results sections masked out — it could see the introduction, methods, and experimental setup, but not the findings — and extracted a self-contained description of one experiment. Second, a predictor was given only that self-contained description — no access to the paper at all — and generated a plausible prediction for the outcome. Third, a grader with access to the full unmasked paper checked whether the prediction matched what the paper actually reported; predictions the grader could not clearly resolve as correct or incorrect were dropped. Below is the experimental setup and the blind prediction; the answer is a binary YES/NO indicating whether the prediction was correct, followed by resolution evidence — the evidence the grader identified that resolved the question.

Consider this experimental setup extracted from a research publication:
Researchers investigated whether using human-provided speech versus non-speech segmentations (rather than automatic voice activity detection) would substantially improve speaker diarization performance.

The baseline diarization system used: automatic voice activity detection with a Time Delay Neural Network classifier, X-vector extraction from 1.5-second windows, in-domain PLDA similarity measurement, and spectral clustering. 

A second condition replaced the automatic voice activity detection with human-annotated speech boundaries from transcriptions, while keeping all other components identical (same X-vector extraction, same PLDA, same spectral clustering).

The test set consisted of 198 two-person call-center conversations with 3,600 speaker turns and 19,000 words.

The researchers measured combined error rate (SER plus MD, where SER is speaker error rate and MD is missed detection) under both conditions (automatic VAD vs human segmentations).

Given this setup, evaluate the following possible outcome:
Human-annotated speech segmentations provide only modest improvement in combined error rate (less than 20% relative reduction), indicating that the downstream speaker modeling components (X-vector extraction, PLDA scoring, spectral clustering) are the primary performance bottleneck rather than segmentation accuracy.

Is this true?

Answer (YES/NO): NO